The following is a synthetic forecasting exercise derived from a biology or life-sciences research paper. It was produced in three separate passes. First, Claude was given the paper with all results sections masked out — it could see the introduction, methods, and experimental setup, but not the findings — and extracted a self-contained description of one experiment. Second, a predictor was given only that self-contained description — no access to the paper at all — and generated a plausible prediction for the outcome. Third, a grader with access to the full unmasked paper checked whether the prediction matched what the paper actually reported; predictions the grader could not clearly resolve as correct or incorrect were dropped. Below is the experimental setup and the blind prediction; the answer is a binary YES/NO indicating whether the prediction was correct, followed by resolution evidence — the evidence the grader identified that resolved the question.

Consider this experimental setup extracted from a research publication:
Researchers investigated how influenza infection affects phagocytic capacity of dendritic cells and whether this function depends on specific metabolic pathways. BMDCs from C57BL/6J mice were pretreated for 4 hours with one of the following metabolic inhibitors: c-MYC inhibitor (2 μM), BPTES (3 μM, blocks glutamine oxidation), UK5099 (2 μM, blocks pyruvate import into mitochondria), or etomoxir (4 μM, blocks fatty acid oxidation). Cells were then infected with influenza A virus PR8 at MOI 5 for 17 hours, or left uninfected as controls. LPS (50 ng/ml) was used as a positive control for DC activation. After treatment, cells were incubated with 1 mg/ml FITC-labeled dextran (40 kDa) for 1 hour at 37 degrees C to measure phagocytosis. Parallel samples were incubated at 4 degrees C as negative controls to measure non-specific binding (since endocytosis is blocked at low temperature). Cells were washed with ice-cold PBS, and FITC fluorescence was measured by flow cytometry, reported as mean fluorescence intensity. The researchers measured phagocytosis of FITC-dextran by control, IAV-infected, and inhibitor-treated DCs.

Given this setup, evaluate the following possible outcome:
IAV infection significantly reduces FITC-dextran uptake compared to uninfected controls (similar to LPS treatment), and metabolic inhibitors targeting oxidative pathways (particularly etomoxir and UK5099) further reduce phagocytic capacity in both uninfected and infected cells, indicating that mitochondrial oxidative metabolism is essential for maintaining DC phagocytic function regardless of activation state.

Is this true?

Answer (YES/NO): NO